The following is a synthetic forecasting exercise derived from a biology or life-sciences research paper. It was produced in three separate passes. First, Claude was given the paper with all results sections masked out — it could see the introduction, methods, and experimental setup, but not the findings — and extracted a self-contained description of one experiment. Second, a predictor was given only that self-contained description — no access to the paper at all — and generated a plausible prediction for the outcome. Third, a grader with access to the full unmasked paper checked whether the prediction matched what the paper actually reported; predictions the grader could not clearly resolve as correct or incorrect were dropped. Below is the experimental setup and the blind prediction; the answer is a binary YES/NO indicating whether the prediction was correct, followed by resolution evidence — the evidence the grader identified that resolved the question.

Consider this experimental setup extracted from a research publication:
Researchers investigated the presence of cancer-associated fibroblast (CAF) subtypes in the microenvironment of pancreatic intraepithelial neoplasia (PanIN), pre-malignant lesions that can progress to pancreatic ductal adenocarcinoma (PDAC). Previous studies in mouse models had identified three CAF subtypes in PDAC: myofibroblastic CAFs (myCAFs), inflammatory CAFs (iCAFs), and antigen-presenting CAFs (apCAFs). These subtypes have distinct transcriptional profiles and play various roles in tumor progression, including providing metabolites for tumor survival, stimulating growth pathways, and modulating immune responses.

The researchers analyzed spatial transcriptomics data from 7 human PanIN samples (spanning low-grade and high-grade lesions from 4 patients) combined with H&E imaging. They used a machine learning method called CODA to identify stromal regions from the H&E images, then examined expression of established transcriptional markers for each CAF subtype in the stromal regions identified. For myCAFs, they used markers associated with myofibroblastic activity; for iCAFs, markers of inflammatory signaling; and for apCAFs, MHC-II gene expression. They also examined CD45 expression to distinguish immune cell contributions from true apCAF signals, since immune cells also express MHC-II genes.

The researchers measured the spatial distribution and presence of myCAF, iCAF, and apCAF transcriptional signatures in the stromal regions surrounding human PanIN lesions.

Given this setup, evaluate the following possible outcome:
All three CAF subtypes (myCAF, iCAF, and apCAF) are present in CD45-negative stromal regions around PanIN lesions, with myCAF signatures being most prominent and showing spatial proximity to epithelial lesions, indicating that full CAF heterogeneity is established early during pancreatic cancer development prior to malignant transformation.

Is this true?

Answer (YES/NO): NO